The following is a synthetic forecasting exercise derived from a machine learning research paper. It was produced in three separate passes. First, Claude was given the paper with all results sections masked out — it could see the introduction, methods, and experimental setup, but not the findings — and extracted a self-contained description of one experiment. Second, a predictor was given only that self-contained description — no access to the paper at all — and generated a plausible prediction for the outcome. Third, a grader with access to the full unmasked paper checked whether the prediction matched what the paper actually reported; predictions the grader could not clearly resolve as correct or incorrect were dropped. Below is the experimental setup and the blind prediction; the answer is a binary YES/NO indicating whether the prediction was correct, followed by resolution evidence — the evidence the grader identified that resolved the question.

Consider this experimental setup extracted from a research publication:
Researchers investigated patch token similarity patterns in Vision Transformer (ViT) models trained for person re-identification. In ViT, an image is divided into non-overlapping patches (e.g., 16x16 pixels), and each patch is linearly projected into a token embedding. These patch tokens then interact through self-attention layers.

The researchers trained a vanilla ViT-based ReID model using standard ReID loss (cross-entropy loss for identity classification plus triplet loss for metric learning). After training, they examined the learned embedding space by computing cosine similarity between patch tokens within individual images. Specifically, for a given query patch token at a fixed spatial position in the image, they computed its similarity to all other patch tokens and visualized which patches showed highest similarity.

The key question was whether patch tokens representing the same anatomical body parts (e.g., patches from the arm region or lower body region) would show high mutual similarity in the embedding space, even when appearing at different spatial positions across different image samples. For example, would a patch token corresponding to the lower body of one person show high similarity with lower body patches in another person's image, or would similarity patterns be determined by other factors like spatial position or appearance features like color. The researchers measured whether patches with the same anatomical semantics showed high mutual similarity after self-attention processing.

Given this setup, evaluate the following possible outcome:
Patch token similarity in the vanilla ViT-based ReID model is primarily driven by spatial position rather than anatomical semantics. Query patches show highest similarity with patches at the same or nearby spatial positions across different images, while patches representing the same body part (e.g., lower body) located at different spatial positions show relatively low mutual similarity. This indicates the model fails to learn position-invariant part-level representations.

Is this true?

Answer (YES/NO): NO